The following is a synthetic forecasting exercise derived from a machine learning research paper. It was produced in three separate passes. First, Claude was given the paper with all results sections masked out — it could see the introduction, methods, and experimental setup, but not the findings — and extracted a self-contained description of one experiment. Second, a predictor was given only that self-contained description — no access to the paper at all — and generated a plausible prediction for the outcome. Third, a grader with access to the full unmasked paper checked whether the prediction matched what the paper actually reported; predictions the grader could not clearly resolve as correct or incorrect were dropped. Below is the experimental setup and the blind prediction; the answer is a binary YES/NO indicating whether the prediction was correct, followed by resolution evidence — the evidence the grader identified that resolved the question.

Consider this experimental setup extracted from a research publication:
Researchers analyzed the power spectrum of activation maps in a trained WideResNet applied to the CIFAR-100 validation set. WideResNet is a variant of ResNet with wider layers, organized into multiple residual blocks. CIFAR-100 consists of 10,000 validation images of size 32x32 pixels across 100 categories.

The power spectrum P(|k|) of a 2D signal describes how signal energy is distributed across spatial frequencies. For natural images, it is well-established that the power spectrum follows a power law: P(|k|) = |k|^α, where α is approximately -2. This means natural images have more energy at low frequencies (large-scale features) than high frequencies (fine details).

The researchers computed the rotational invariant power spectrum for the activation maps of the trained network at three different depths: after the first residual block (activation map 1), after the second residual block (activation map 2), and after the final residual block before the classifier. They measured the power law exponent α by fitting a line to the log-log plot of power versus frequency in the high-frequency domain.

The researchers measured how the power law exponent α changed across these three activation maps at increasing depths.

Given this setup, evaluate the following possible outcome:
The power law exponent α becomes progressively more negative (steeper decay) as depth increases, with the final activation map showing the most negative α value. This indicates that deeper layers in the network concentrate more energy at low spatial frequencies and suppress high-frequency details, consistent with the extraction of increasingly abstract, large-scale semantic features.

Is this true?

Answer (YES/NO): YES